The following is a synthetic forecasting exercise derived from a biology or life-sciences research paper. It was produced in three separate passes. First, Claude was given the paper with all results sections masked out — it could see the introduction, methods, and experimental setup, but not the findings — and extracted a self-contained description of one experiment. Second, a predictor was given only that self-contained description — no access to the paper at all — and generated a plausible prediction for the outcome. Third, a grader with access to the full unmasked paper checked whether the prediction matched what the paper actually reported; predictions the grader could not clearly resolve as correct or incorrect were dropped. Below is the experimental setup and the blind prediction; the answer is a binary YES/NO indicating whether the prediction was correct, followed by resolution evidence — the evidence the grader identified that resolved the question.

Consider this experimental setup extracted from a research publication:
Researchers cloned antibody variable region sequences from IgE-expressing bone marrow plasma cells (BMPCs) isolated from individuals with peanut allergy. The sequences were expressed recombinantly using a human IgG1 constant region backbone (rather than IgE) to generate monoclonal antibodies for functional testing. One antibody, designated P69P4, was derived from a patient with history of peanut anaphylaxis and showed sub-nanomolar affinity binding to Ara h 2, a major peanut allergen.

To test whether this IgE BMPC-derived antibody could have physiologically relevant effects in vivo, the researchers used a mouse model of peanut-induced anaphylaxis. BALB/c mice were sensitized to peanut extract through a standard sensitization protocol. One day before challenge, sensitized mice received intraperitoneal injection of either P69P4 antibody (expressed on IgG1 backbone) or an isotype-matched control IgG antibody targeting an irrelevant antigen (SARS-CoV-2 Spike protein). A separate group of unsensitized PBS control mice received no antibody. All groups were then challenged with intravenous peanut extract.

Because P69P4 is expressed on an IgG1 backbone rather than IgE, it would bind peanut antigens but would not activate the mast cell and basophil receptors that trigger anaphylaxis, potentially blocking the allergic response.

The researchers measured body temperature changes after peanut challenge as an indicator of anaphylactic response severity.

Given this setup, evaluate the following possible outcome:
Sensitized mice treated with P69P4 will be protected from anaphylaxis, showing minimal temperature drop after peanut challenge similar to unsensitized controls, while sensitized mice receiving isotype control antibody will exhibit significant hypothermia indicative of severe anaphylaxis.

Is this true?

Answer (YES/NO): YES